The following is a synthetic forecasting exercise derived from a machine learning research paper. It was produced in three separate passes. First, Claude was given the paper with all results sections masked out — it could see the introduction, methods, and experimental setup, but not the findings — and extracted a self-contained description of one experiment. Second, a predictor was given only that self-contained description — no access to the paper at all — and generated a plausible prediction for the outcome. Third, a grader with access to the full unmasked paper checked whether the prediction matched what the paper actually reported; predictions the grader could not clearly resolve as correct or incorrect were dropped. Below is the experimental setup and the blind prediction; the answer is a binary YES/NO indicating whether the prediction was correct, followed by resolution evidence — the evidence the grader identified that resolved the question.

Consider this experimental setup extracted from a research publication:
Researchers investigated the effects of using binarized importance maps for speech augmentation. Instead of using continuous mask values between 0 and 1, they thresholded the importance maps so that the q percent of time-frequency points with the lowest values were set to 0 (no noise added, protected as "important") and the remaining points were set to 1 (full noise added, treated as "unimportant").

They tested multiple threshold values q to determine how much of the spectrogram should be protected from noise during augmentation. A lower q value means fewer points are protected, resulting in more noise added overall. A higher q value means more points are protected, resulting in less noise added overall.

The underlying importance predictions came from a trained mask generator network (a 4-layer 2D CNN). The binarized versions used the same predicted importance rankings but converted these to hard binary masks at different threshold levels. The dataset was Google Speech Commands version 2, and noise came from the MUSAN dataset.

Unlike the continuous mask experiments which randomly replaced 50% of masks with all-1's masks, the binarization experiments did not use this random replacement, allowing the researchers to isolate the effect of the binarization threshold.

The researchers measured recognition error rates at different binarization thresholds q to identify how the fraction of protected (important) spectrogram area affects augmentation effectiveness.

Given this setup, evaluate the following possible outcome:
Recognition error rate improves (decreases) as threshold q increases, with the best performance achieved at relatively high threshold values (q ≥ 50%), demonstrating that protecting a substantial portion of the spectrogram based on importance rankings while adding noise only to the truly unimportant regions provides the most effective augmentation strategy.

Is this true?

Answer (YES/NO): NO